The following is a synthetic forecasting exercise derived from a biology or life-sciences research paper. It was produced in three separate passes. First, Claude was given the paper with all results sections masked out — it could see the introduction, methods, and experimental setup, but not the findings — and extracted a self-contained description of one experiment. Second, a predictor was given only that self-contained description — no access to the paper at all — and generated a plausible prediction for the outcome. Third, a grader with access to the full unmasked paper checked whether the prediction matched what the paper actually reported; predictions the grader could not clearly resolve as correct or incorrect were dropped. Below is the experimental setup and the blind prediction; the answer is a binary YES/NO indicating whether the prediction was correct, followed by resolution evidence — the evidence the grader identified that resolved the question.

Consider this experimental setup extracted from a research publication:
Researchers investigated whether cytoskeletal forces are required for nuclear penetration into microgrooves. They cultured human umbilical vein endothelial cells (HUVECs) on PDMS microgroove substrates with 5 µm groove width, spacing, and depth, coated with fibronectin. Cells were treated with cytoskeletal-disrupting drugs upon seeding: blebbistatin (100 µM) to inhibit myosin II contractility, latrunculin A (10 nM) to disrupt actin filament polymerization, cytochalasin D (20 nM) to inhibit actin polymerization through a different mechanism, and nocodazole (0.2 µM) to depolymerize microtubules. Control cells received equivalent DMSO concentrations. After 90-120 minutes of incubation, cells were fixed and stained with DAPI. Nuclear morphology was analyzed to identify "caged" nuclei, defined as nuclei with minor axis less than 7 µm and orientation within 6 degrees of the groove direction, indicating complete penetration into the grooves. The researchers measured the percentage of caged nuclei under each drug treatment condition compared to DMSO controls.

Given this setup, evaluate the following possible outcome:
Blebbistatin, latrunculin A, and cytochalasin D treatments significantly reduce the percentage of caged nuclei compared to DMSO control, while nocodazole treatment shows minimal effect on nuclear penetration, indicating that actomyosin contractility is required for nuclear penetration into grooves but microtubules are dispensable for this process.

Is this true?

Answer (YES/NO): NO